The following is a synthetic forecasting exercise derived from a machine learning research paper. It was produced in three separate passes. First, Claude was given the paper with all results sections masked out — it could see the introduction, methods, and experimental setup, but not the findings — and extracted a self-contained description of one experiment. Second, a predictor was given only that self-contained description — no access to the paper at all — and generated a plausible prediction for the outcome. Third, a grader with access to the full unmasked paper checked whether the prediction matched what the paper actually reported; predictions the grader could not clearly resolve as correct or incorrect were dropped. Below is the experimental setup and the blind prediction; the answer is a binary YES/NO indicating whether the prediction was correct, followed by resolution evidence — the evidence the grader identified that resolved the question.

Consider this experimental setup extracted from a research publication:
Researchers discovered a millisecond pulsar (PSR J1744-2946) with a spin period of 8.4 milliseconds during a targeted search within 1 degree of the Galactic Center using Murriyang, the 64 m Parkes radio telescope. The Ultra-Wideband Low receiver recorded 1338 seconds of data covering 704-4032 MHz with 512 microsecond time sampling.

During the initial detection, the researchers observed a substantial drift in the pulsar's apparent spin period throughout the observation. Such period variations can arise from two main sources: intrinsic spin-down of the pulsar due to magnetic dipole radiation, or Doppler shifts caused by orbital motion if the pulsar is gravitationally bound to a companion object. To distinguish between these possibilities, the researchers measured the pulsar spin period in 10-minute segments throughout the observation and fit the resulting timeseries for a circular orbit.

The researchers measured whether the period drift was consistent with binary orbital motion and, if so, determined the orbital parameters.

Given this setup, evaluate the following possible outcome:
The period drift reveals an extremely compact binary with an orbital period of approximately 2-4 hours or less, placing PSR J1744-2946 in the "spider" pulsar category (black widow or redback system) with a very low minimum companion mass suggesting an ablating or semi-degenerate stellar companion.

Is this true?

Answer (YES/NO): NO